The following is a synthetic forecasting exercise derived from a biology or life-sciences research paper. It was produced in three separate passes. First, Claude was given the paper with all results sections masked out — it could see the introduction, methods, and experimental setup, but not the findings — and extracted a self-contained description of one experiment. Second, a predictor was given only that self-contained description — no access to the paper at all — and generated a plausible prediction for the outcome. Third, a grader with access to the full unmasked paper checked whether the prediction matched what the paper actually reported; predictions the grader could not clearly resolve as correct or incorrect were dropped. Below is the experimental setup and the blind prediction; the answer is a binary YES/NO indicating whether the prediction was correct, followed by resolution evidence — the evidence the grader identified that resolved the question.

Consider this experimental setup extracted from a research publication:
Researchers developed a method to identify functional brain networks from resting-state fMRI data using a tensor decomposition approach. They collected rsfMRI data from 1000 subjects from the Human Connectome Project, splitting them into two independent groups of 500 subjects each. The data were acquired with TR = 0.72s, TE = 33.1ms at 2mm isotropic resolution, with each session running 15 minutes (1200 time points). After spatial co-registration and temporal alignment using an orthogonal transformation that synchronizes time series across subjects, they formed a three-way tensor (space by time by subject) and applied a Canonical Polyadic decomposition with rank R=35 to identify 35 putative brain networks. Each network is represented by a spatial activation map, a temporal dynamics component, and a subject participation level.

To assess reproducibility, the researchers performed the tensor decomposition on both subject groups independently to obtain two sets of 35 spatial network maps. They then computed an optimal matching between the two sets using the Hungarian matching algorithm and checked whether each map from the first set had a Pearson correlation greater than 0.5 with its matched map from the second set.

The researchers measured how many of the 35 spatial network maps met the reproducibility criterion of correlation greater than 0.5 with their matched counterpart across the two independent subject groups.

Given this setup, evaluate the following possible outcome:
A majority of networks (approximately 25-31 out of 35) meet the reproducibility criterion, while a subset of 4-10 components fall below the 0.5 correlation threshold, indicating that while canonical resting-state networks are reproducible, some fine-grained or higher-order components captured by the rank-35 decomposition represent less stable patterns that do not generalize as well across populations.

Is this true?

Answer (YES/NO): NO